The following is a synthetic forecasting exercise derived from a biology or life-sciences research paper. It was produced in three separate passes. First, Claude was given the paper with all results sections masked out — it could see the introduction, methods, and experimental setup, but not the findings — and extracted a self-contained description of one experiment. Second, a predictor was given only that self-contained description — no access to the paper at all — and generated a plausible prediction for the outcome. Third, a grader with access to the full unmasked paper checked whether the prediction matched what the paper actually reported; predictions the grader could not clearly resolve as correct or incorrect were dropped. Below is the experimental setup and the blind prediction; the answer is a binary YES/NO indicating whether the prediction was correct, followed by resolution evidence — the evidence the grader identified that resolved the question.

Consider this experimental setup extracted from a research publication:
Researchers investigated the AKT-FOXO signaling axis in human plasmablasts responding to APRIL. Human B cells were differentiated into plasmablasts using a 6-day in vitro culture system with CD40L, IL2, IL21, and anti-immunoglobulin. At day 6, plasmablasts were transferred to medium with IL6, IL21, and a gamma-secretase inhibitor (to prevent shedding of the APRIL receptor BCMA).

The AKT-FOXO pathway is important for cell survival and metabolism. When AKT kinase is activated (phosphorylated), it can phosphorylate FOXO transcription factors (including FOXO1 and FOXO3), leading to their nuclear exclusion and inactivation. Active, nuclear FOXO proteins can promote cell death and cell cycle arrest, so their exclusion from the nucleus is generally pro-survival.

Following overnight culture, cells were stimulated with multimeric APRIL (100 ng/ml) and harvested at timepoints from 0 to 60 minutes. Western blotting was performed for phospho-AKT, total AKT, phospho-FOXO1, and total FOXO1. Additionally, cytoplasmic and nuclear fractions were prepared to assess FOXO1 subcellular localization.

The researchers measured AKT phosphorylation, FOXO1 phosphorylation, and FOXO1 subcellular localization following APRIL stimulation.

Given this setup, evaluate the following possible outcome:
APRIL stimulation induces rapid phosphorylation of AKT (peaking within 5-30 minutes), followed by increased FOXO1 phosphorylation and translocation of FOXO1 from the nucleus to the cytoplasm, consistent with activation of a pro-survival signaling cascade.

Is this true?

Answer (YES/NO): NO